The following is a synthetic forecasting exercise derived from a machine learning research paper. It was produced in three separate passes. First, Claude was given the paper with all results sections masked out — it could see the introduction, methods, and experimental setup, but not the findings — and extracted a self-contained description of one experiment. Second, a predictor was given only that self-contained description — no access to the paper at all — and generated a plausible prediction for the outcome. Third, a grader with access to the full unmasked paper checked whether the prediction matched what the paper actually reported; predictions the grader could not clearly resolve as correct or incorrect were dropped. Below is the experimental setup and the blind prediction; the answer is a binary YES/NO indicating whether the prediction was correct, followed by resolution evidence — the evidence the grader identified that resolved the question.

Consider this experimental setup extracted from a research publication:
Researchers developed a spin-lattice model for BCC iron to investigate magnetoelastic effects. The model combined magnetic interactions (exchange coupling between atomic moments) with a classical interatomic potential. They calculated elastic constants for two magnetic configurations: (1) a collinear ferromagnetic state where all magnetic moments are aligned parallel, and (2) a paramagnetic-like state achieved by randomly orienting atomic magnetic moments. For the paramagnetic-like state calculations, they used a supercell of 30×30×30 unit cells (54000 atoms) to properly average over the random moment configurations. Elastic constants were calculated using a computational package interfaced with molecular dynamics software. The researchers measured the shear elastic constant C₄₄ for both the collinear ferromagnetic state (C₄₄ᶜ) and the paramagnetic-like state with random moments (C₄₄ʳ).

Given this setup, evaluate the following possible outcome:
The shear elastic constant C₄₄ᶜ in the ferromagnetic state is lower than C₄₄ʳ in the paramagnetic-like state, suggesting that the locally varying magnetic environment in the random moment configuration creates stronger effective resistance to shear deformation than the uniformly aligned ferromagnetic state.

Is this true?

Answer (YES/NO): YES